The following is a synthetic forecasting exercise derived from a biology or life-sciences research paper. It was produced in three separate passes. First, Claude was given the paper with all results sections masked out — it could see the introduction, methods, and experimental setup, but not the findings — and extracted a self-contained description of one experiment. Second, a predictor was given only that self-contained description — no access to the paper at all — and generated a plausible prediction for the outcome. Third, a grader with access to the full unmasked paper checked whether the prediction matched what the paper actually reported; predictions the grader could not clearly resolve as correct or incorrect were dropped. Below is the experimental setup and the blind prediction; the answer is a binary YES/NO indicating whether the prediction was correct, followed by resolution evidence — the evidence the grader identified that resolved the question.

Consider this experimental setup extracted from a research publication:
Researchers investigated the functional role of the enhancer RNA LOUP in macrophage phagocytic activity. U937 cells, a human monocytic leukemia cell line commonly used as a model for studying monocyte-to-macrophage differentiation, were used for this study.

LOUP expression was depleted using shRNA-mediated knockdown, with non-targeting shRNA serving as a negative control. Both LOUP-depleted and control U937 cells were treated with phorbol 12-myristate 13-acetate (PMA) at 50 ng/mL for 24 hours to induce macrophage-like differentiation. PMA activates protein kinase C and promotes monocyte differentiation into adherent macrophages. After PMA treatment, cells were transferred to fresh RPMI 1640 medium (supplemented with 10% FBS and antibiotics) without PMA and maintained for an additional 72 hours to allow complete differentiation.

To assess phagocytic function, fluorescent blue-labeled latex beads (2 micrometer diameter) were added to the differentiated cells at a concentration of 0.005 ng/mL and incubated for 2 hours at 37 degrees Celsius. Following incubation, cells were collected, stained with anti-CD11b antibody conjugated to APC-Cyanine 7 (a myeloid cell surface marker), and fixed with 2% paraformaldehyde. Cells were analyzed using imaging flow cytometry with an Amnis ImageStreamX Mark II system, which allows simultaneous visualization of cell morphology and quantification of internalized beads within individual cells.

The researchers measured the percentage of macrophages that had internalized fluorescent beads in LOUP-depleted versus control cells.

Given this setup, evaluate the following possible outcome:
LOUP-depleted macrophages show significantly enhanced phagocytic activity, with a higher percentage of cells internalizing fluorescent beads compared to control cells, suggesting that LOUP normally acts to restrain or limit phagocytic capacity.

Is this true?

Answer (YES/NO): NO